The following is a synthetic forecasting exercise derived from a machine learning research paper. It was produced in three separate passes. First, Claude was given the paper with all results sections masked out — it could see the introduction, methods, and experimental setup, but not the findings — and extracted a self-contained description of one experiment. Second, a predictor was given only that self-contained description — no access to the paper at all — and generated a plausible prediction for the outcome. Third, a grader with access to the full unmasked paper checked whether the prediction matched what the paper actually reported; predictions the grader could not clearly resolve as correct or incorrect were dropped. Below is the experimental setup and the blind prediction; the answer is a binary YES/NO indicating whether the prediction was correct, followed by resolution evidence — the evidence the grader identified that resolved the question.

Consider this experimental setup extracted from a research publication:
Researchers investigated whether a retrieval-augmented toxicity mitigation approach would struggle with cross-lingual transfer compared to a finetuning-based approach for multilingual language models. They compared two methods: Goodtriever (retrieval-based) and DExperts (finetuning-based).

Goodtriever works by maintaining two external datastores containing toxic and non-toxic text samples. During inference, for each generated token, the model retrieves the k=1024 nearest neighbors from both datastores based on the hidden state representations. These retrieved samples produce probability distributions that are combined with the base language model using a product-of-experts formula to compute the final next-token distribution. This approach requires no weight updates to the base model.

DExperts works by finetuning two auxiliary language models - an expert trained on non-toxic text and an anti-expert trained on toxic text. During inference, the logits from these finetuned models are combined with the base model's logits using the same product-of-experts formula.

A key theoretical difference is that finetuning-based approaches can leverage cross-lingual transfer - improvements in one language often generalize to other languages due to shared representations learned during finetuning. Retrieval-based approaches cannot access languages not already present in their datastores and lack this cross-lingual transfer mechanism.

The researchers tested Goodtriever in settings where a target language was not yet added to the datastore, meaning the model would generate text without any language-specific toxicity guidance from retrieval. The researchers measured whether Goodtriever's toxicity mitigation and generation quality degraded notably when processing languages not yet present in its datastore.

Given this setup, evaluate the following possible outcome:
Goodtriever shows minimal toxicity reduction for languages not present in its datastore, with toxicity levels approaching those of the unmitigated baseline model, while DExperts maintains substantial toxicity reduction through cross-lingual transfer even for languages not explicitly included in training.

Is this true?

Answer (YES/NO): NO